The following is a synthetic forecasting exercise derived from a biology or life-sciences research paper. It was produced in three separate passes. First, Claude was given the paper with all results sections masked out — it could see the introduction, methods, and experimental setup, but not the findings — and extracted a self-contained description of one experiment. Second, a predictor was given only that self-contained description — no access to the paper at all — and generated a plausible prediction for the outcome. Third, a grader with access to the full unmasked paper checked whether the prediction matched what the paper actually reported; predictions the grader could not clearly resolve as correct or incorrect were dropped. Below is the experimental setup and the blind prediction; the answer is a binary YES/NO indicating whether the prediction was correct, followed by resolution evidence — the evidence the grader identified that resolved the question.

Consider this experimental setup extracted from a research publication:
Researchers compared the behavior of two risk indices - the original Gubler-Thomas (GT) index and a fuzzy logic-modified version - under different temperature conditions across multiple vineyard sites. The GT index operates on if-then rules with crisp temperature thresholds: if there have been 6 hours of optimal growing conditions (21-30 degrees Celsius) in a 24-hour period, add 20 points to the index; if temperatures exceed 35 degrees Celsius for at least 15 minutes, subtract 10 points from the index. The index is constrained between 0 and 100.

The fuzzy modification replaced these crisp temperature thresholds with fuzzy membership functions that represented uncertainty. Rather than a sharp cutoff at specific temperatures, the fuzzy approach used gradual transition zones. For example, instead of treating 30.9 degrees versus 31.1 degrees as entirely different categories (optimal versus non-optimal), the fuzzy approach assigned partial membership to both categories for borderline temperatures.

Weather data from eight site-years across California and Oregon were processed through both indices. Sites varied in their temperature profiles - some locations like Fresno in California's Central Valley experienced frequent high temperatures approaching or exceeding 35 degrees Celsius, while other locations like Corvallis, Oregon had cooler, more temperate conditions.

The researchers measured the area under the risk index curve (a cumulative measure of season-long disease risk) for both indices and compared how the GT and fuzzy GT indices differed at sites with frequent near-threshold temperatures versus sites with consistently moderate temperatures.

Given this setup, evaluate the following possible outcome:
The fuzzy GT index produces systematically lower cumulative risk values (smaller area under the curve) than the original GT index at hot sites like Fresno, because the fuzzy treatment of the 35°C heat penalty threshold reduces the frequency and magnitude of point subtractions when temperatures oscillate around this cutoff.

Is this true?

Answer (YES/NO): NO